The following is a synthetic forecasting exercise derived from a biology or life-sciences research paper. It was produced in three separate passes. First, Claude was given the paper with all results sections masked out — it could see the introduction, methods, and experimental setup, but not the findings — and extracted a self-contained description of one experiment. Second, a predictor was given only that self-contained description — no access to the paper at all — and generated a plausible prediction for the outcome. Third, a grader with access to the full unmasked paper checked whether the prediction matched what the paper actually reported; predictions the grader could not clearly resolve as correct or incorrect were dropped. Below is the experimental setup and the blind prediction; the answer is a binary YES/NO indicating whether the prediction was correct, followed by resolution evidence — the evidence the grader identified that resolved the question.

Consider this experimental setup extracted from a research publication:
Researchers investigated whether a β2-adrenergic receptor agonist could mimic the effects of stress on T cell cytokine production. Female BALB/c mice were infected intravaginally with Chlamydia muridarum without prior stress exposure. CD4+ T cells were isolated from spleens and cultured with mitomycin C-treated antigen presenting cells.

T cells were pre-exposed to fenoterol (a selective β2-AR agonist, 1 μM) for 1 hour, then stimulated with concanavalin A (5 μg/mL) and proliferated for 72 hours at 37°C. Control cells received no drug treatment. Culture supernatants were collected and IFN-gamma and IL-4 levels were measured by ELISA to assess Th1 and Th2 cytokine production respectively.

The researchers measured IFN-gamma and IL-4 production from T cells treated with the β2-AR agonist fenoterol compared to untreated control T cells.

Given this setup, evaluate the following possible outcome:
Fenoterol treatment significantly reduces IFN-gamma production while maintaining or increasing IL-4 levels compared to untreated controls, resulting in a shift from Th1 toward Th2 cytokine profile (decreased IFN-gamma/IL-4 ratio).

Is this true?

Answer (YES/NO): YES